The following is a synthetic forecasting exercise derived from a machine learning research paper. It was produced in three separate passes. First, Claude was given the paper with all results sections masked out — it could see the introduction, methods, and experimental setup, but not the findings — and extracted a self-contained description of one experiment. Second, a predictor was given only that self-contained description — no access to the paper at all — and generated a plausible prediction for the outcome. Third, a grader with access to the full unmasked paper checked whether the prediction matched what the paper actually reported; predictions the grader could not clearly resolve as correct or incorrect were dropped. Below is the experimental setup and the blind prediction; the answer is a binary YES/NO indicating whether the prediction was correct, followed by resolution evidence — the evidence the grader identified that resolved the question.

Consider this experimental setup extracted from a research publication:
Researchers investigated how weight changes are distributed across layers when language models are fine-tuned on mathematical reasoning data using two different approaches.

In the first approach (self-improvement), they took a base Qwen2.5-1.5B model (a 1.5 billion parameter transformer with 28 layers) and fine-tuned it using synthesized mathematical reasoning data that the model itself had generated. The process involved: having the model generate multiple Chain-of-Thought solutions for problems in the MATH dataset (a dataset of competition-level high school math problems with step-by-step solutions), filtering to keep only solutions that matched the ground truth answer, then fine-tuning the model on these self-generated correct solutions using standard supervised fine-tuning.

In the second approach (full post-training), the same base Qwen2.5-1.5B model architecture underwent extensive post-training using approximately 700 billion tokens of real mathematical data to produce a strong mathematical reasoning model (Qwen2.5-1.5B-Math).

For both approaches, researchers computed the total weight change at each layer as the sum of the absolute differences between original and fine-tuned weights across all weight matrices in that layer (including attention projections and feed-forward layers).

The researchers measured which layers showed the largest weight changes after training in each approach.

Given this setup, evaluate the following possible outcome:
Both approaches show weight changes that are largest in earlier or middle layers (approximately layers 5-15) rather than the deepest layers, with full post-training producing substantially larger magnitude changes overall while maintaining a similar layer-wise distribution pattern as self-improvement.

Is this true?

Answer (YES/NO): NO